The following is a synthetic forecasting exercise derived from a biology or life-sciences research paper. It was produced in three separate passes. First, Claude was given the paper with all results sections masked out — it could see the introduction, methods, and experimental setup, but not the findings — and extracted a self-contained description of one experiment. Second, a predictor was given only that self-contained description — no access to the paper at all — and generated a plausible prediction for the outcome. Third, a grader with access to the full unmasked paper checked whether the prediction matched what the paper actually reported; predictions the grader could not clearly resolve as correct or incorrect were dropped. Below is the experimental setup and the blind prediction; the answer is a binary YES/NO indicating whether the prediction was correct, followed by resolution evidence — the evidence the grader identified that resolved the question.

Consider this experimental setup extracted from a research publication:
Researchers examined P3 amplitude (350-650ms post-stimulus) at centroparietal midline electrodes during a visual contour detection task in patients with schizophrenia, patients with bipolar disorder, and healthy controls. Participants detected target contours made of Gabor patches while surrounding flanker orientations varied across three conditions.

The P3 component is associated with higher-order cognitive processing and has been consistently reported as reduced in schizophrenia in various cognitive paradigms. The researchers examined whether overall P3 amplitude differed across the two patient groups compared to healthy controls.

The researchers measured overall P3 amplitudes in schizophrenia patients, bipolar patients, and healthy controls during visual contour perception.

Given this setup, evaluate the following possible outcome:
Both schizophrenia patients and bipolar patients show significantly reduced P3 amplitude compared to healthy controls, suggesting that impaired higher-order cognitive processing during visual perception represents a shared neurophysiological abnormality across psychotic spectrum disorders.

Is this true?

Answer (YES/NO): YES